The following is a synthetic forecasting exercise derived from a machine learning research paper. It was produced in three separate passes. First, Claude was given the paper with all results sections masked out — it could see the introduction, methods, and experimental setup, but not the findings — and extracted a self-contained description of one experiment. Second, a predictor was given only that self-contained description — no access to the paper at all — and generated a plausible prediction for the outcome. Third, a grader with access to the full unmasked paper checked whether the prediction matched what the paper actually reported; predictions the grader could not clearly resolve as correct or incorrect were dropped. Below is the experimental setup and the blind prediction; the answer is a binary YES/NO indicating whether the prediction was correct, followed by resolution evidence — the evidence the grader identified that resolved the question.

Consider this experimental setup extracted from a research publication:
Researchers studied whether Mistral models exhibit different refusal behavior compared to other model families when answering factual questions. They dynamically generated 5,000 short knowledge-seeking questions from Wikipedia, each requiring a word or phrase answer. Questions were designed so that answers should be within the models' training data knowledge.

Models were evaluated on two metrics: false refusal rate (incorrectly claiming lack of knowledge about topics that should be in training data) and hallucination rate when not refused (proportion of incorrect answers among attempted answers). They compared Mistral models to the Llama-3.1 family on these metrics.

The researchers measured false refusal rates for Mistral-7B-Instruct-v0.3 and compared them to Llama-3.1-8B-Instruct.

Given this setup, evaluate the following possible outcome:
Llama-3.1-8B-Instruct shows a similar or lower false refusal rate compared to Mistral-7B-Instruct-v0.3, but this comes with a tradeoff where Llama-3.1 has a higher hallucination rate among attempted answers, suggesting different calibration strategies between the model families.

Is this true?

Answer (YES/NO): NO